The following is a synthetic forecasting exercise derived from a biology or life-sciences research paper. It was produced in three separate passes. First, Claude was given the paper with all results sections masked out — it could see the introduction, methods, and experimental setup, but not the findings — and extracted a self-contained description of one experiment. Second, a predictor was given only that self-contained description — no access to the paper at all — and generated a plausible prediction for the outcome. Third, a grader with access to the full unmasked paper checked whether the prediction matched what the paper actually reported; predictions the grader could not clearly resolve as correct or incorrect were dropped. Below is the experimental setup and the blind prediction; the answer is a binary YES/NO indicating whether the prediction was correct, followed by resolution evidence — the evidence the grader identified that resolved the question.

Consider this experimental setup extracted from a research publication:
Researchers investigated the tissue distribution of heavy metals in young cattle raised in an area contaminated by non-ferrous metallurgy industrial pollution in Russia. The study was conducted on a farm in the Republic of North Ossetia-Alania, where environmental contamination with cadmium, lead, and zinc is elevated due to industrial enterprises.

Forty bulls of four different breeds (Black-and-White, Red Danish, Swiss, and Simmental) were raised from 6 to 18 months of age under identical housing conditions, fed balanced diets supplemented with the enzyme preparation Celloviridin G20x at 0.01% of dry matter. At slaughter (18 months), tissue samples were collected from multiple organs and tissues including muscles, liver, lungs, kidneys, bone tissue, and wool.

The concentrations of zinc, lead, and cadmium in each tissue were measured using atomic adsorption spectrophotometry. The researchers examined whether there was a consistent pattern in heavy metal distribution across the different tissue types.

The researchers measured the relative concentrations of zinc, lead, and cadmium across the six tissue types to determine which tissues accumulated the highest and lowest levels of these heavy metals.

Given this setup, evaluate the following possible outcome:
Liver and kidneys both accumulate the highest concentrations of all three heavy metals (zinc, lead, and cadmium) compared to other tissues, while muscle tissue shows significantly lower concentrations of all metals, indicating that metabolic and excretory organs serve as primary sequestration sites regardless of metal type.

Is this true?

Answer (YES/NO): NO